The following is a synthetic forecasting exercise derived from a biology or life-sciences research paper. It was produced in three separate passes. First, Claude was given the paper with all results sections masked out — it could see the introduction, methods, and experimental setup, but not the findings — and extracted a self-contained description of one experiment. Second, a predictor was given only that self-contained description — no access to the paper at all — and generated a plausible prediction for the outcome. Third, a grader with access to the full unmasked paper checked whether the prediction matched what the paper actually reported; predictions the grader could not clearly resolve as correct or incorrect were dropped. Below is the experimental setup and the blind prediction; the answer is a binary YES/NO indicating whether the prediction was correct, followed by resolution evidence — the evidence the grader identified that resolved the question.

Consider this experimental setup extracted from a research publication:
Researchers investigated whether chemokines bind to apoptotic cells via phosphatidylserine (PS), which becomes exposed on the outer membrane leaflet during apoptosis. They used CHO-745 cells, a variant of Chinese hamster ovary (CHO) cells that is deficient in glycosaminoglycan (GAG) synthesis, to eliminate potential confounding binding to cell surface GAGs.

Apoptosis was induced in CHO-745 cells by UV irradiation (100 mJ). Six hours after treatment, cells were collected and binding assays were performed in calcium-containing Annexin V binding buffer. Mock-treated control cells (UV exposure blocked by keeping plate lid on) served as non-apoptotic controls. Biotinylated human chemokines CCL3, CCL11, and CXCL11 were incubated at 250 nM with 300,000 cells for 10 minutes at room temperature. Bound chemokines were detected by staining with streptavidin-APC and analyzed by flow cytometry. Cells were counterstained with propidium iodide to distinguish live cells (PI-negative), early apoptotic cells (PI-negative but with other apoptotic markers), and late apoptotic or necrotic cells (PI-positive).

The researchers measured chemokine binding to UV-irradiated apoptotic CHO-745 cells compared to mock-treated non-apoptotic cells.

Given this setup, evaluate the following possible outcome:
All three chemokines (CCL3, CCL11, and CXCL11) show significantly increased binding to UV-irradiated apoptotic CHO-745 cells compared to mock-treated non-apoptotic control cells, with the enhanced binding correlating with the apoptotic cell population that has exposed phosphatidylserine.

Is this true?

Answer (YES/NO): NO